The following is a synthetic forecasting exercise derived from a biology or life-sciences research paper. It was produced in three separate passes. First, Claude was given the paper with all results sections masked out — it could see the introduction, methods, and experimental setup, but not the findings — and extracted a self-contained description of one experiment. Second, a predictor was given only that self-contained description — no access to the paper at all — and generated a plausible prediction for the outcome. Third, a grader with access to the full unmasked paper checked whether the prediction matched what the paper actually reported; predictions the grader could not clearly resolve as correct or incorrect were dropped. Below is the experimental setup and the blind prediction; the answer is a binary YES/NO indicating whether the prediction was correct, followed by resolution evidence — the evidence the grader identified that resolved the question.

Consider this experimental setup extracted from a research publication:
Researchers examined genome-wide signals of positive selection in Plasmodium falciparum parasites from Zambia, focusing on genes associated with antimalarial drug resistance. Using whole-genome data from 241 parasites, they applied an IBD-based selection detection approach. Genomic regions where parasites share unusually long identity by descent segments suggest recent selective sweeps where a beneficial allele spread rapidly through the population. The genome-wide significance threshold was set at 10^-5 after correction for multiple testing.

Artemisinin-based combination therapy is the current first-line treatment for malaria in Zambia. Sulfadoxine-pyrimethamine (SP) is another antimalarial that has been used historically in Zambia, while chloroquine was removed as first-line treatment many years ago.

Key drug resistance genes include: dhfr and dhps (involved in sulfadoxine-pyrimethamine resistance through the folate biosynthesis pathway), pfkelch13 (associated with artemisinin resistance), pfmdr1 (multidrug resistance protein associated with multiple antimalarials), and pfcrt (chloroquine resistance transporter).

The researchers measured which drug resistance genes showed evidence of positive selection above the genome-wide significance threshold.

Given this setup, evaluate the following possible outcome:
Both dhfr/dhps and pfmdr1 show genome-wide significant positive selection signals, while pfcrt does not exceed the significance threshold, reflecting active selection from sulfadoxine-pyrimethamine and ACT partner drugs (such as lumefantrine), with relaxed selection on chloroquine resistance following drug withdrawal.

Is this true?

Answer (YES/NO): NO